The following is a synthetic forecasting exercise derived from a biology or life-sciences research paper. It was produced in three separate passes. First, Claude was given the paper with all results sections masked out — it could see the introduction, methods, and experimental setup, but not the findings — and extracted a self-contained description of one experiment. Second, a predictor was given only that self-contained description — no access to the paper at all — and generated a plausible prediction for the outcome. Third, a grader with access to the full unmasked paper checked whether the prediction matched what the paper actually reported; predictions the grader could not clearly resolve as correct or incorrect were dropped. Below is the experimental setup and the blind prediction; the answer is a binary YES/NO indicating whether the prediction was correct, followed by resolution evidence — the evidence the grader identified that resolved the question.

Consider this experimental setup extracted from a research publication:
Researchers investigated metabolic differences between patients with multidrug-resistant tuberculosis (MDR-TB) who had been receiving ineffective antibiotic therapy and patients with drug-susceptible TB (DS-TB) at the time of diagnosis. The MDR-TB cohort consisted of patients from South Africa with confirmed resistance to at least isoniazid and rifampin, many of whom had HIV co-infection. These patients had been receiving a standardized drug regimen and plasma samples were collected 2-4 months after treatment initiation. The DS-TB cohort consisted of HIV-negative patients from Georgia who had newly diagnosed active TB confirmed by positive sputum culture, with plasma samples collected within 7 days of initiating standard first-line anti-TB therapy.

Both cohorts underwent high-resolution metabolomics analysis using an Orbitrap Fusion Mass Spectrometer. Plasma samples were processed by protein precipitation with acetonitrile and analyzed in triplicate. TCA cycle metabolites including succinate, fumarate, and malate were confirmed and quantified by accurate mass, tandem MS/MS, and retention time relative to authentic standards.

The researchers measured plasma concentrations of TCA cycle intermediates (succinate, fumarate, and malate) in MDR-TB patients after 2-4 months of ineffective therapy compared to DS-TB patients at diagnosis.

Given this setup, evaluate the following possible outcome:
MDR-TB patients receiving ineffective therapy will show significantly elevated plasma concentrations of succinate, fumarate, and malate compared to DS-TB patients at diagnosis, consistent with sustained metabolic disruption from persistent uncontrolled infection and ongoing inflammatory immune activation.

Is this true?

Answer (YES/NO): YES